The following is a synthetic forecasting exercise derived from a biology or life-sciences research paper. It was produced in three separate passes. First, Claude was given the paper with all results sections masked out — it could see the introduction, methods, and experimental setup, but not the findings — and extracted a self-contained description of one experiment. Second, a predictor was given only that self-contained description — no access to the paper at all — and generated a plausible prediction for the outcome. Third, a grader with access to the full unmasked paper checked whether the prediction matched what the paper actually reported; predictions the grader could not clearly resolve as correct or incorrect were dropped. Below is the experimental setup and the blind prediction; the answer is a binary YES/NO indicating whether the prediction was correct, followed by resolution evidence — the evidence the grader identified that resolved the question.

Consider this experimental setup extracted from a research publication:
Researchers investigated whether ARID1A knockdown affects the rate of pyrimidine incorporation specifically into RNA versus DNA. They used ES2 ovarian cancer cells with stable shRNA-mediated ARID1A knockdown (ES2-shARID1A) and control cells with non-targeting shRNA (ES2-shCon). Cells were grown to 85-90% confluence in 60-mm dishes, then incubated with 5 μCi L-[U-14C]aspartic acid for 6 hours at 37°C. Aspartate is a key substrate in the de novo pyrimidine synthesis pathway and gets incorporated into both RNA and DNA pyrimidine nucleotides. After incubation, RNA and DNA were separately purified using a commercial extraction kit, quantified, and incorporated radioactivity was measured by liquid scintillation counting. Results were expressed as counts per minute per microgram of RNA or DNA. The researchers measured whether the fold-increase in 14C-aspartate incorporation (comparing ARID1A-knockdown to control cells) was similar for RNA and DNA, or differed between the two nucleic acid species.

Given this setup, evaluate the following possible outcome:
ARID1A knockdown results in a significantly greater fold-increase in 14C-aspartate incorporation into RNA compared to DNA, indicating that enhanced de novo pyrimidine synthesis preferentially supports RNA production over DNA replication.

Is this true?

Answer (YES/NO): NO